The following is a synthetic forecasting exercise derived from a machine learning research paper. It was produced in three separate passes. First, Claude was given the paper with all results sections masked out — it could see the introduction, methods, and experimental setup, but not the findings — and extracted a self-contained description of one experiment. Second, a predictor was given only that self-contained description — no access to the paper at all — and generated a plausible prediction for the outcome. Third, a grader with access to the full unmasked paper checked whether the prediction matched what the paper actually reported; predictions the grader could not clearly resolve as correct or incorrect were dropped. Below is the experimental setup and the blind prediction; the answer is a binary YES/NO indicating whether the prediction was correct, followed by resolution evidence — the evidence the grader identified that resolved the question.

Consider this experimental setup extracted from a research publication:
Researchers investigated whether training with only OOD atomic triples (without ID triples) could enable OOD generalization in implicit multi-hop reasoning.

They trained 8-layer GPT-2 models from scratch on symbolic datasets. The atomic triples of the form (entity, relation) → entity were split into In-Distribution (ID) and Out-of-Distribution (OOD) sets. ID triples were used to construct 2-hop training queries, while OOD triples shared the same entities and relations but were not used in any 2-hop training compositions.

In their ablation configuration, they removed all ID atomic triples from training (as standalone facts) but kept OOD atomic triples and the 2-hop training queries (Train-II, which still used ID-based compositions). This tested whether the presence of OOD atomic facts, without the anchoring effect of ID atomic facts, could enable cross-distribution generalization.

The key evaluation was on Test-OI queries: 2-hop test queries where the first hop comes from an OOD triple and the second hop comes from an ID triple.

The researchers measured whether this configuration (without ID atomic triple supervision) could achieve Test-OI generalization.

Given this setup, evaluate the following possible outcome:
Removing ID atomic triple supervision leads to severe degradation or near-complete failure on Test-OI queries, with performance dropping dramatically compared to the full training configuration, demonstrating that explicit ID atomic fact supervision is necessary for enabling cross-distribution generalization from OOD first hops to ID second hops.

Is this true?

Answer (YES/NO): YES